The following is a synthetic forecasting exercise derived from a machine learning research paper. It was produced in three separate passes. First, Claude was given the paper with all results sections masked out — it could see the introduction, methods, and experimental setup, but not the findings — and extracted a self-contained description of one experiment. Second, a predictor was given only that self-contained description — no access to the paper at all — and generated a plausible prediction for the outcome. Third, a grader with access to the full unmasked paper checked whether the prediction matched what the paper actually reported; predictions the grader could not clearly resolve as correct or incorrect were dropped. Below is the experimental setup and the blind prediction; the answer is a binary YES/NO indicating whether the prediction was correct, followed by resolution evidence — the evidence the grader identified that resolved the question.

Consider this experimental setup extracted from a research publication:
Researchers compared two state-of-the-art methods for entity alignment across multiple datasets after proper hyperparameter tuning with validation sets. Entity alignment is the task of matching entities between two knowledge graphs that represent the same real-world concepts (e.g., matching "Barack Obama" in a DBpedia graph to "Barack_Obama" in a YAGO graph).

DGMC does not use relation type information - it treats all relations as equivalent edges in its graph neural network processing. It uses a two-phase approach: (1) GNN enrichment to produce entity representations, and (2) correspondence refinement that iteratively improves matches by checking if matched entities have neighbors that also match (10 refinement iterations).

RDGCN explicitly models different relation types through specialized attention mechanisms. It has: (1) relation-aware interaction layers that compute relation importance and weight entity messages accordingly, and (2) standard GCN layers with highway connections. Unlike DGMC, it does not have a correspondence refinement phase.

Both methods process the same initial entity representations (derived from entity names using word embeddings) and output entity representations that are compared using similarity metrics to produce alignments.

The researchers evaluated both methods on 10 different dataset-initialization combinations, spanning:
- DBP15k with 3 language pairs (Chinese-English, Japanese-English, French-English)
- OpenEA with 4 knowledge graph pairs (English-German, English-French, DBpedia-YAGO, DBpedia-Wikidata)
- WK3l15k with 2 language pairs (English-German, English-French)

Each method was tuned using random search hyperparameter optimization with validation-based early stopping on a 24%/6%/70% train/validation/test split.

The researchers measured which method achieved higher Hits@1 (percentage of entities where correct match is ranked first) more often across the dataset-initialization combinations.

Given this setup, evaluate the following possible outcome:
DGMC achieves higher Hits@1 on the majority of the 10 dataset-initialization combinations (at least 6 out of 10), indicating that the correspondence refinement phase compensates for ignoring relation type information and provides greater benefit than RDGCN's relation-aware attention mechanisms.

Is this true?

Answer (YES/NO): NO